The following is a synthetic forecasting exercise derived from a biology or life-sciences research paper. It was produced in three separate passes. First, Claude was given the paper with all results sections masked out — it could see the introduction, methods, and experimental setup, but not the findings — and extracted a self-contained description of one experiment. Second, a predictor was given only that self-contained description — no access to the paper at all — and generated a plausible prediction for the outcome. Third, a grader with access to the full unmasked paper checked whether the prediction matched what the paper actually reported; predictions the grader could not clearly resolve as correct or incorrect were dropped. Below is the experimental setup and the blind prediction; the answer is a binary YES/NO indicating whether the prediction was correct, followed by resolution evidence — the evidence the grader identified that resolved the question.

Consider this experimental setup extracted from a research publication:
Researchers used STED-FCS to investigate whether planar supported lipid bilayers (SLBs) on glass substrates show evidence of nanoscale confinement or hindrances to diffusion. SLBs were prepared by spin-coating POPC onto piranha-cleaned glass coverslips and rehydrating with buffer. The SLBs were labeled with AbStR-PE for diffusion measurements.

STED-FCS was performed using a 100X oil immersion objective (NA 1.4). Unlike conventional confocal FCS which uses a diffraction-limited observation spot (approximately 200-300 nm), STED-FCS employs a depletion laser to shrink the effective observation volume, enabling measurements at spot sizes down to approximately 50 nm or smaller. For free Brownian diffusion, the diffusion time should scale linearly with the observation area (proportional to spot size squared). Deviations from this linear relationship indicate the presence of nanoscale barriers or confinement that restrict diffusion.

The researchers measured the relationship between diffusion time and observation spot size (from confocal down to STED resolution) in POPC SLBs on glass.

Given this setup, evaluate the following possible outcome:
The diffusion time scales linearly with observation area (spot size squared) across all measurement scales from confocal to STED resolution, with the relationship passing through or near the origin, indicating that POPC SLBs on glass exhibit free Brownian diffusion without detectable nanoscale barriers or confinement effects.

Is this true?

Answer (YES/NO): NO